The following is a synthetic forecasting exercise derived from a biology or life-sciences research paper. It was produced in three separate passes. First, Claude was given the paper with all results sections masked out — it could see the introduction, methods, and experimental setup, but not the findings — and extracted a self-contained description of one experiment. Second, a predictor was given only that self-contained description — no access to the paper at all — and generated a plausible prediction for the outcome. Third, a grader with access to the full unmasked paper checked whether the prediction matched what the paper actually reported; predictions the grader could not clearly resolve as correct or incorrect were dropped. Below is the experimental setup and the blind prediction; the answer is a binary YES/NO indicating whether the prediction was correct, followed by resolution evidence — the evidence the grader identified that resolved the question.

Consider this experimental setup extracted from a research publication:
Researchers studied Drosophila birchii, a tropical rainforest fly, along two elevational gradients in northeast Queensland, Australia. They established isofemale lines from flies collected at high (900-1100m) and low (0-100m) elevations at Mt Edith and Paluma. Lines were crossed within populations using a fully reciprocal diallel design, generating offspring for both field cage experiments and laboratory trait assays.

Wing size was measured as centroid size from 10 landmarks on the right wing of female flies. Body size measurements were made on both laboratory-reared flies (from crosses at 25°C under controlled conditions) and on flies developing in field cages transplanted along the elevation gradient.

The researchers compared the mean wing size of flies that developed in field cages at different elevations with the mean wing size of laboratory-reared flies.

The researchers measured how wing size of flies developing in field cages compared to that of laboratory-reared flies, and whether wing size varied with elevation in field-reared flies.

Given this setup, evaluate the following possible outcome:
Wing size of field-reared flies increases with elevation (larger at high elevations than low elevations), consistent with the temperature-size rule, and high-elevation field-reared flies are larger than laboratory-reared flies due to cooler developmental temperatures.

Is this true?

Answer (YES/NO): NO